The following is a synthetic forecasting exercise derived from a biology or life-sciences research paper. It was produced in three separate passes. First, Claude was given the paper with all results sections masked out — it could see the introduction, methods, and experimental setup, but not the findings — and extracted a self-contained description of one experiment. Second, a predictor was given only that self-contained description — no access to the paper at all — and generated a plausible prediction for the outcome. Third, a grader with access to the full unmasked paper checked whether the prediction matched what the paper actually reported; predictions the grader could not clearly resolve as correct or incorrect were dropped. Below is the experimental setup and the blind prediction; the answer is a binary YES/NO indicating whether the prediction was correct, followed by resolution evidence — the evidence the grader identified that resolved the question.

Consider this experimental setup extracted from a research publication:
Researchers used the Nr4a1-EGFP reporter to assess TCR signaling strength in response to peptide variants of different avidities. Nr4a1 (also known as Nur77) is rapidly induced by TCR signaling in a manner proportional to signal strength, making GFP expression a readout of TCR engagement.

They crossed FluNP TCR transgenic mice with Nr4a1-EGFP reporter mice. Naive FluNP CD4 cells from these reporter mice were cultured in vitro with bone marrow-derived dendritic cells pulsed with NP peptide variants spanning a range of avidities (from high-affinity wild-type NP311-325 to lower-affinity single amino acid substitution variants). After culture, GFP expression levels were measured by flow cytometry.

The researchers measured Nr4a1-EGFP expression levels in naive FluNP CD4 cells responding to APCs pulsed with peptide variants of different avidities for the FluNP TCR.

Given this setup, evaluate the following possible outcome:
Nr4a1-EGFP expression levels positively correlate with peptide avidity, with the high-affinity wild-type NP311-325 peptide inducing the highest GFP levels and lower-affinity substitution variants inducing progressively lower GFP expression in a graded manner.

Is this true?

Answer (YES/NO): YES